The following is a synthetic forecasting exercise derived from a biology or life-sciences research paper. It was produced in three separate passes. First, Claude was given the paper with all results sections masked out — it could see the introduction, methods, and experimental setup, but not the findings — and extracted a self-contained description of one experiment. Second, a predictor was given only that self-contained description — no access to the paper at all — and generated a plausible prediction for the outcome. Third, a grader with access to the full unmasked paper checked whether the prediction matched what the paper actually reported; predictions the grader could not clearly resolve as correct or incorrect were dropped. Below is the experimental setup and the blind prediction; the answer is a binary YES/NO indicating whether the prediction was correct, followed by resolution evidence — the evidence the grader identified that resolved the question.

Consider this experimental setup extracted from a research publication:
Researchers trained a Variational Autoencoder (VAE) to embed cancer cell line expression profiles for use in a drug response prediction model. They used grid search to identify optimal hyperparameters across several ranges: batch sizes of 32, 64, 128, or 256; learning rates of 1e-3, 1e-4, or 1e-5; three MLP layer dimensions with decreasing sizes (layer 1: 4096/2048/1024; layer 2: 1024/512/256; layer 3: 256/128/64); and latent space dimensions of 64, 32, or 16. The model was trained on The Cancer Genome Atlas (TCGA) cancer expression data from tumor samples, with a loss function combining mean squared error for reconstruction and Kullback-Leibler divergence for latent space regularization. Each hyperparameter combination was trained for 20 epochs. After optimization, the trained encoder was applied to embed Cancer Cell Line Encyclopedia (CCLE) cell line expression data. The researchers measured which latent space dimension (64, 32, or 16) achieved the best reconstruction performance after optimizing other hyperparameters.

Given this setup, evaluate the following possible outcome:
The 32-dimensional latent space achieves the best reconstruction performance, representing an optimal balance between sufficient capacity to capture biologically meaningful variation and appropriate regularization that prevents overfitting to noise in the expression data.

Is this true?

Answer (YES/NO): NO